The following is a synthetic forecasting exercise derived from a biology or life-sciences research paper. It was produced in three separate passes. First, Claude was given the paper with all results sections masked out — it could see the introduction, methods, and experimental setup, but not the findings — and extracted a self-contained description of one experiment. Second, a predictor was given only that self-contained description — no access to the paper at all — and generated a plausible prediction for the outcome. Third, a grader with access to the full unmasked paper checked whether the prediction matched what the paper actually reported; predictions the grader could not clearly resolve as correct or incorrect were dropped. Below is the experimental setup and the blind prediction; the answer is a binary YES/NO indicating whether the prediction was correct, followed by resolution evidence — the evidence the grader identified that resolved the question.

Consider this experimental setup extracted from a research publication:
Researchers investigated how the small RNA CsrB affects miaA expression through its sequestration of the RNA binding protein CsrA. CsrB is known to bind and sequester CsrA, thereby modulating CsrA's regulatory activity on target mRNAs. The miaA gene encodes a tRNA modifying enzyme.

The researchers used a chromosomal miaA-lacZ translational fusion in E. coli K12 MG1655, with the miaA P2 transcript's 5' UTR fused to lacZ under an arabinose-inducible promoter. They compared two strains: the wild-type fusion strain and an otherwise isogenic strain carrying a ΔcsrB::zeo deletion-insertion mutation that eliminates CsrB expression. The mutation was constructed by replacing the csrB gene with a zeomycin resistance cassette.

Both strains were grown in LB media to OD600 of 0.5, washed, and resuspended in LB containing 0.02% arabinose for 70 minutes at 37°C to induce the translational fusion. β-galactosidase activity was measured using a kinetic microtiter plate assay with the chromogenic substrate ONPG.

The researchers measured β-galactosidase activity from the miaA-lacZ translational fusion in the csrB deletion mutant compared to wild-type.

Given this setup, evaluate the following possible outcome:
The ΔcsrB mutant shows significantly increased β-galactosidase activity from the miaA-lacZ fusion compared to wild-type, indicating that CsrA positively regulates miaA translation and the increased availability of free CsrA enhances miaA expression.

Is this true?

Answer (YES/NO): NO